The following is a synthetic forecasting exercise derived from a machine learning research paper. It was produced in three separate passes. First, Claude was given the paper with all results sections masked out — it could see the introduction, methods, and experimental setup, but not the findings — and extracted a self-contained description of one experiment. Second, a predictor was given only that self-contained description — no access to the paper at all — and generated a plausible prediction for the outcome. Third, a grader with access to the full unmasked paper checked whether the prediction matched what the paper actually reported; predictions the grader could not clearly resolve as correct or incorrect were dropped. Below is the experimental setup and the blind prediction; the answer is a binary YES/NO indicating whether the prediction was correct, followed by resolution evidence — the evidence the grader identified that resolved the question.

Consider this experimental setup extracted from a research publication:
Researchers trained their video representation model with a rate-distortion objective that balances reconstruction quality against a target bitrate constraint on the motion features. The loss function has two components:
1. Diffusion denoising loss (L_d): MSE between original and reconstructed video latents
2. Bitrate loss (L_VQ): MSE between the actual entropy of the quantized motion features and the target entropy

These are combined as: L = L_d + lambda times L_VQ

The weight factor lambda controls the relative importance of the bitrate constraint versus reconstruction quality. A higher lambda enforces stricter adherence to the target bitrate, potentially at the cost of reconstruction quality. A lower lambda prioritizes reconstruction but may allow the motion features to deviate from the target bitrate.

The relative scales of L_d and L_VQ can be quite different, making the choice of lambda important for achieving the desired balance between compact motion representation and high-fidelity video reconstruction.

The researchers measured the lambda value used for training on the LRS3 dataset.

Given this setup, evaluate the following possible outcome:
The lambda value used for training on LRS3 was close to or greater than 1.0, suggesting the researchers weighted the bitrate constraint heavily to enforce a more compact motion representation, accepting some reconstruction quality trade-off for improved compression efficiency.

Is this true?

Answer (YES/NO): NO